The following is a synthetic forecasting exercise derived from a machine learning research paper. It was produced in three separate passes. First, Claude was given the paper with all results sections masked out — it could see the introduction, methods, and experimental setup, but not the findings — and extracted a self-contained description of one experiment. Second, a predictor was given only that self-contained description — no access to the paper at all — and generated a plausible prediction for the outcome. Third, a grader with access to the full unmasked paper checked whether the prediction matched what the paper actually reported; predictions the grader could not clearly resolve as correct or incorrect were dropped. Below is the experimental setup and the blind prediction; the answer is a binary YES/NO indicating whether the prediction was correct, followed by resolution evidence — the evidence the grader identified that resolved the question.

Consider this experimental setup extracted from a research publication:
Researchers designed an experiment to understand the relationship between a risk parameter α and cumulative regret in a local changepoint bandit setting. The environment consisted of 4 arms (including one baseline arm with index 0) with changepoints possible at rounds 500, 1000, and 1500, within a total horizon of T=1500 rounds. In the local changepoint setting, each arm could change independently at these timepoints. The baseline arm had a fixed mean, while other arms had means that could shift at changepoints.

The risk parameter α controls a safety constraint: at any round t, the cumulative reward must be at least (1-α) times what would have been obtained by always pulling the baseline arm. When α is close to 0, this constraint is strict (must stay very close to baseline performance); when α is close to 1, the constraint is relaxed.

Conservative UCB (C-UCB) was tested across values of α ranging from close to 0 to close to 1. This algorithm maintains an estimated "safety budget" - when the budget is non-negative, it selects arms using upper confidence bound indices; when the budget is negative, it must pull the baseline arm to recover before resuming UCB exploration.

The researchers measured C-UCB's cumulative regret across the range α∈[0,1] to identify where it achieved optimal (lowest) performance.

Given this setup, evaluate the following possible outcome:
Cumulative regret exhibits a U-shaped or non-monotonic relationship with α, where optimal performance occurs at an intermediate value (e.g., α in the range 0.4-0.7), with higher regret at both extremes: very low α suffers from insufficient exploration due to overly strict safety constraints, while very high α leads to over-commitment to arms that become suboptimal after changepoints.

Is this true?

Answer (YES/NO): NO